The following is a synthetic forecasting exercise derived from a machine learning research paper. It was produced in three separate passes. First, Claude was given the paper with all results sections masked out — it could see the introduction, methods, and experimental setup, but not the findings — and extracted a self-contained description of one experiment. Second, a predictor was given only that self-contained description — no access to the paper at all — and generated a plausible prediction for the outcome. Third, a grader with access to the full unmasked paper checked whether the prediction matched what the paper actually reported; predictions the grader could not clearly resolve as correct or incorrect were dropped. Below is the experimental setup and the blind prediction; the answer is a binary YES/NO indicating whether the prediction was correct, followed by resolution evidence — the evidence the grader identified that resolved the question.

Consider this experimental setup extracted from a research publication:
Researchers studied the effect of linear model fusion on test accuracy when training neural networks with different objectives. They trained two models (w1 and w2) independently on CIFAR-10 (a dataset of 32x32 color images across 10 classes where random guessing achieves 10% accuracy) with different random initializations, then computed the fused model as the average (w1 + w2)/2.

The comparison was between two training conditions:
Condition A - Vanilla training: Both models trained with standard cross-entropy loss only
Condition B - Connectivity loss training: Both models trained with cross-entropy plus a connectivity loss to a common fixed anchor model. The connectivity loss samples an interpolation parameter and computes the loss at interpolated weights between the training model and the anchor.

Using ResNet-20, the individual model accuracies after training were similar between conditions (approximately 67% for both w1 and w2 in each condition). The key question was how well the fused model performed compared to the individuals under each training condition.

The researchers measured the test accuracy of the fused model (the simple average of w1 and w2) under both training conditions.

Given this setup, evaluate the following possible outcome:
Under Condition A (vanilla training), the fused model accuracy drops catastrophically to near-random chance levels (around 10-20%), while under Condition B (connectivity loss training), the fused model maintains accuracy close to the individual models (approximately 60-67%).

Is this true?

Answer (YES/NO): NO